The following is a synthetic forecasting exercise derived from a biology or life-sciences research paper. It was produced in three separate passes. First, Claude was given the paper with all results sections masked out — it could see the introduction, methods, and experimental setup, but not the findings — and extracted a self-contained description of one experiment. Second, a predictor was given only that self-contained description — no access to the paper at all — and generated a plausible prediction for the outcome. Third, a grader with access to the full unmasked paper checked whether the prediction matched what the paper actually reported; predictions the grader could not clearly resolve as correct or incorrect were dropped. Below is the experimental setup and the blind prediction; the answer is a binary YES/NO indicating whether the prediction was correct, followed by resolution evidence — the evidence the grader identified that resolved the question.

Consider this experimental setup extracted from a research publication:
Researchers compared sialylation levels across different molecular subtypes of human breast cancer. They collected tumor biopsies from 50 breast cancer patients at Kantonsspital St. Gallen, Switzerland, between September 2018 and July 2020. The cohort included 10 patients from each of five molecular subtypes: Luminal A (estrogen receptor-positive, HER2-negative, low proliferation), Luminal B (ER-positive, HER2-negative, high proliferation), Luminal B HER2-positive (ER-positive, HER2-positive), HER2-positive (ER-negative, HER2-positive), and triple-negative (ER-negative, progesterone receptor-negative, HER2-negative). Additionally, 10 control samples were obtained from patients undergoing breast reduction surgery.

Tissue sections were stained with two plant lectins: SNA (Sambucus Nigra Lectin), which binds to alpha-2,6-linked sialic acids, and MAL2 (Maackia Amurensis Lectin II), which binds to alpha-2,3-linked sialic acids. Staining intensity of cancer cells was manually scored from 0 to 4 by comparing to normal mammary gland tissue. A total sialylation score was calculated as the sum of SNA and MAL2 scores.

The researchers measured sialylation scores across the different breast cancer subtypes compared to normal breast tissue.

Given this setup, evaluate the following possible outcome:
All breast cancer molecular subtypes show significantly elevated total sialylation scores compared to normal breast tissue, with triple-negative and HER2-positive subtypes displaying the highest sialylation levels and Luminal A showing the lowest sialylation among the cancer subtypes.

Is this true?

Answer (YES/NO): NO